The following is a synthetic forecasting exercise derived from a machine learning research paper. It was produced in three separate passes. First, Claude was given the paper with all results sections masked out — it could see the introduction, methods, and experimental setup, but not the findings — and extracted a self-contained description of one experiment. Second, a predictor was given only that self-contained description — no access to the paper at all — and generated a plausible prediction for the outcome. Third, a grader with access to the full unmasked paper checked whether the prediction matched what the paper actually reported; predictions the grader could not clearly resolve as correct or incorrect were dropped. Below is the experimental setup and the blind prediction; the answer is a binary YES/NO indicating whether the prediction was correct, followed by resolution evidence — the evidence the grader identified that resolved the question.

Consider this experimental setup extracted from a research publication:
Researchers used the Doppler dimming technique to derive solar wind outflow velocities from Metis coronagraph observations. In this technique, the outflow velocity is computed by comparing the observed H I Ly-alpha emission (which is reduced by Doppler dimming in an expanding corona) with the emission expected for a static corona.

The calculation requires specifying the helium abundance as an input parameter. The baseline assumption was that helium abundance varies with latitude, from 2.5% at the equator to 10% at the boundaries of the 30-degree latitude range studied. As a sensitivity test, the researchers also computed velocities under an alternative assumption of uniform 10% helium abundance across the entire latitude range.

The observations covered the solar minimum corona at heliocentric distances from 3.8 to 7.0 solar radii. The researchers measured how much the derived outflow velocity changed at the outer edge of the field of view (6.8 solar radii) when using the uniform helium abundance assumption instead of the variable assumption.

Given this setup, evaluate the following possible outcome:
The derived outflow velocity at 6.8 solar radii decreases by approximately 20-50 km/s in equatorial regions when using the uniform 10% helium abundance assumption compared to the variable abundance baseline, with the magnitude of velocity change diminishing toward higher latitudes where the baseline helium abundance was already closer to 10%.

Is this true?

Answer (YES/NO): NO